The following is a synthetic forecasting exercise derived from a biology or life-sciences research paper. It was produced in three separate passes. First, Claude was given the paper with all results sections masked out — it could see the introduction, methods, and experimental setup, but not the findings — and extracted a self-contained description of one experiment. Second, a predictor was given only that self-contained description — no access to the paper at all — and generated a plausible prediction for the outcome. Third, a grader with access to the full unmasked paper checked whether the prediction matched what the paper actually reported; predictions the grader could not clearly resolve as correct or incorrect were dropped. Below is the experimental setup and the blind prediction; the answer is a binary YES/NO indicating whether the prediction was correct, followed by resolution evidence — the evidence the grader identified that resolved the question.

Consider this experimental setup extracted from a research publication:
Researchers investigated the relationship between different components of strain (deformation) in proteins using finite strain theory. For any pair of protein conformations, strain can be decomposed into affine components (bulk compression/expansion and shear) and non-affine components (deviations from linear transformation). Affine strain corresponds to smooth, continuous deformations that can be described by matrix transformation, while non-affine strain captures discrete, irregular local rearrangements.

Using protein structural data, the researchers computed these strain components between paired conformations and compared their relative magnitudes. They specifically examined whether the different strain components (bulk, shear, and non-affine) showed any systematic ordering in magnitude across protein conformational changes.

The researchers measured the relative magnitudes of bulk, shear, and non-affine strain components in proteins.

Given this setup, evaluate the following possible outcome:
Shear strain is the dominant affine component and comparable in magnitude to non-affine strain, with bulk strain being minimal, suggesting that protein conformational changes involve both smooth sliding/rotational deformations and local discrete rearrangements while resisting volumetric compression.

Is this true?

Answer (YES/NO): YES